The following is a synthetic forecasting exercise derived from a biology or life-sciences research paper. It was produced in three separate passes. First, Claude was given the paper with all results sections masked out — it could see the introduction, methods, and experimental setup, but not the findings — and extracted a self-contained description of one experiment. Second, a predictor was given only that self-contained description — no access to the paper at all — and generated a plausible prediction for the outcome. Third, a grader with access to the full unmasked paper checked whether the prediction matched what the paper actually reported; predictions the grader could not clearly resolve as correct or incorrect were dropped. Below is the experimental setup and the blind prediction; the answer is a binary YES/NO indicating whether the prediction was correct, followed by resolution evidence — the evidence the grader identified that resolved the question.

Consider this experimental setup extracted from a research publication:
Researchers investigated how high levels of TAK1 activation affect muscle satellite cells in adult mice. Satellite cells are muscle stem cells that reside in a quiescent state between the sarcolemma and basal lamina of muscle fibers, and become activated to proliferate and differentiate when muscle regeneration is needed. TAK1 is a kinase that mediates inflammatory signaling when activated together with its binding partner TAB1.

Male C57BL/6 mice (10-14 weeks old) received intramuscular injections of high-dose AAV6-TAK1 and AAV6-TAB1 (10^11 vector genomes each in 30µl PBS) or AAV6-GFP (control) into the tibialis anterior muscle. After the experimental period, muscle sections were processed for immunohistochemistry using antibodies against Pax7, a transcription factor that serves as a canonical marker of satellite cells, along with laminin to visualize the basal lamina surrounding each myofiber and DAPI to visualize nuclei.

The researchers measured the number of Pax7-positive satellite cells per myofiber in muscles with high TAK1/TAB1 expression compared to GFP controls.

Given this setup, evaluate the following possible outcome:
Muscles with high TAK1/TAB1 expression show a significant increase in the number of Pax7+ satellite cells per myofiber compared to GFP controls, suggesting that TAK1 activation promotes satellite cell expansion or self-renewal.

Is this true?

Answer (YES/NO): YES